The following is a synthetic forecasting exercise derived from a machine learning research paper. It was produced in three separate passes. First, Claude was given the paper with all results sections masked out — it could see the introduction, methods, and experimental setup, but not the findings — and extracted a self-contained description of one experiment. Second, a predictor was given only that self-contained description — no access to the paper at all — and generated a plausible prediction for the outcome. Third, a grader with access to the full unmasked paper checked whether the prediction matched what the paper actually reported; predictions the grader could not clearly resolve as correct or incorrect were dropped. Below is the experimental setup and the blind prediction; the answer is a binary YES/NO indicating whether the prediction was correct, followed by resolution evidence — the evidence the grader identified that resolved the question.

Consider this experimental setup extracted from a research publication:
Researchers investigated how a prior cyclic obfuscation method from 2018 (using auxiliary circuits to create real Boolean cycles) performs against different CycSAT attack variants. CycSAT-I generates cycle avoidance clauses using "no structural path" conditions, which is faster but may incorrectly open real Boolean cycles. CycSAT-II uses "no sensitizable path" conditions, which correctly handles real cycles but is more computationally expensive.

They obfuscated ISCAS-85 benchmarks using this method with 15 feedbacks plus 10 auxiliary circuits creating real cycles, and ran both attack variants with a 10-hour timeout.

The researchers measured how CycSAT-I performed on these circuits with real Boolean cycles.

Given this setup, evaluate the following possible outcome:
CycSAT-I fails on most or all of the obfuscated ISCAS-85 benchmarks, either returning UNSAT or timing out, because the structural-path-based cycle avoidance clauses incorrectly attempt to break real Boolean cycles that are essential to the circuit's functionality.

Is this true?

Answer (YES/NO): YES